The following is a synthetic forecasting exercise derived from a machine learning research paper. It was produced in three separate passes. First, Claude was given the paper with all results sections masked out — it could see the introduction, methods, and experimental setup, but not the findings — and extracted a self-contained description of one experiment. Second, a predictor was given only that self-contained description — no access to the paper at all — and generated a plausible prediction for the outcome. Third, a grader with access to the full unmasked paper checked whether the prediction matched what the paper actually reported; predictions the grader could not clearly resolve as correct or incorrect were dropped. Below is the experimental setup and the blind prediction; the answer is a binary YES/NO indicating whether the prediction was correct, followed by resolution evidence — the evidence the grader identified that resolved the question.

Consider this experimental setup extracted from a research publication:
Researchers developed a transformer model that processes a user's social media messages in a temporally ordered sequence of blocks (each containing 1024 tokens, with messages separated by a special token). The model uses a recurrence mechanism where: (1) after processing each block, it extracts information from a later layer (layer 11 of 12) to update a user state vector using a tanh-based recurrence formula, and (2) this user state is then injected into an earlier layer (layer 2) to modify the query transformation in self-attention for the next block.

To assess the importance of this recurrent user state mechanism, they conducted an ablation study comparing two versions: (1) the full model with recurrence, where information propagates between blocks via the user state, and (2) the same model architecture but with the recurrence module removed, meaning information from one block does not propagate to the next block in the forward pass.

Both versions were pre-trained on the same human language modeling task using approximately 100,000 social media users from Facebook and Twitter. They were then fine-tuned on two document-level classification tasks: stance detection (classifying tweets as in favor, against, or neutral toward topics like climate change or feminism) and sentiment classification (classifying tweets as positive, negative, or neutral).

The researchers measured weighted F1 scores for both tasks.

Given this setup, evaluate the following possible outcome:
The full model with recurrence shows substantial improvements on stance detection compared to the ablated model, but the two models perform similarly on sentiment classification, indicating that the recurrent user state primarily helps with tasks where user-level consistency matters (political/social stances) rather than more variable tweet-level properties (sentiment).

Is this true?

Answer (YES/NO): NO